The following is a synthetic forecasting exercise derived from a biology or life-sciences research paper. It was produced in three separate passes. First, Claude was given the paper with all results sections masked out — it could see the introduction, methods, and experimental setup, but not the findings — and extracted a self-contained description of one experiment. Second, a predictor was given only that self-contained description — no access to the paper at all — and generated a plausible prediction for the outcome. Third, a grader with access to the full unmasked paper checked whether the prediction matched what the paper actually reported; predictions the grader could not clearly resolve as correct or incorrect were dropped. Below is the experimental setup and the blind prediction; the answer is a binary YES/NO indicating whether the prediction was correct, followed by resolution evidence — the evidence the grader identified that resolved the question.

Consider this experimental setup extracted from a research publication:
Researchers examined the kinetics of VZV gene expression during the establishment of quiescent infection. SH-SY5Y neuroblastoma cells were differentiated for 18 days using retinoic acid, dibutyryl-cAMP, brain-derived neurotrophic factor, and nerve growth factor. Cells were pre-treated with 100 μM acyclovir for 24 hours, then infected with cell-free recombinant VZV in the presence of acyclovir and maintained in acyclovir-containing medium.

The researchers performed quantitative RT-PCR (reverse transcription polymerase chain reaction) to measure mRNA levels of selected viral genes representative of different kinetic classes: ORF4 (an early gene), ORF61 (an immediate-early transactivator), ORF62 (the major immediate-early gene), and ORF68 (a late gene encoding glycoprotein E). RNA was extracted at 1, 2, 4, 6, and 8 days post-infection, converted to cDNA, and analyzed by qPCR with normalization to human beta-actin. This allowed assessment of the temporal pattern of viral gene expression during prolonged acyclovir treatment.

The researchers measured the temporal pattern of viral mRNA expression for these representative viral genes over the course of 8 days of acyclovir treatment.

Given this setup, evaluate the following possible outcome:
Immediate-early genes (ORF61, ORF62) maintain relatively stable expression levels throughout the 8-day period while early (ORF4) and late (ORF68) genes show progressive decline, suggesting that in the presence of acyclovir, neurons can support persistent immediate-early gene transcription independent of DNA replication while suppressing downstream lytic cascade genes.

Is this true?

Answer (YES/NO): NO